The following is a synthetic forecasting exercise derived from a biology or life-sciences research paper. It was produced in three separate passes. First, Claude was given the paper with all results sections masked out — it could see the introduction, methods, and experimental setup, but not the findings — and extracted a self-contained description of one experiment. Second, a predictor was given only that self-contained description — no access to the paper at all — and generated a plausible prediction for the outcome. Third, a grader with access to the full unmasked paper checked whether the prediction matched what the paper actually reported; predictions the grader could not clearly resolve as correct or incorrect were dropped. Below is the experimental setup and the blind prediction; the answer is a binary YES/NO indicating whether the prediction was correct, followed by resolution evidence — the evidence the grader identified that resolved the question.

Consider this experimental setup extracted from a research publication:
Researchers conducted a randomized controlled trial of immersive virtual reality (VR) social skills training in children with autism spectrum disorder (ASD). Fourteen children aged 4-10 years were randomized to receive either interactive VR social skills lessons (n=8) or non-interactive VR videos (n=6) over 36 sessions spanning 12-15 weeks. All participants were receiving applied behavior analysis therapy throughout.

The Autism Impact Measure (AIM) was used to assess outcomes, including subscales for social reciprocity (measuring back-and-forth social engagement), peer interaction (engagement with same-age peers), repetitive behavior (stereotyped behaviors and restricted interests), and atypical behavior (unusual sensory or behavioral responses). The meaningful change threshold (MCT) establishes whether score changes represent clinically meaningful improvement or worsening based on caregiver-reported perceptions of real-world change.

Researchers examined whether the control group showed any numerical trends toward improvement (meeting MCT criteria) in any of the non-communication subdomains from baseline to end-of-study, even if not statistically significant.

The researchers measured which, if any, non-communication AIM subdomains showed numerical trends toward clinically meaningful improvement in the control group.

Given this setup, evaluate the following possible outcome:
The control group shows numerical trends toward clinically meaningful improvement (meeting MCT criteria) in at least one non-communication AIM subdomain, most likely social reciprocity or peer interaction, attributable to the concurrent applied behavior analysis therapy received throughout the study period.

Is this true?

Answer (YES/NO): NO